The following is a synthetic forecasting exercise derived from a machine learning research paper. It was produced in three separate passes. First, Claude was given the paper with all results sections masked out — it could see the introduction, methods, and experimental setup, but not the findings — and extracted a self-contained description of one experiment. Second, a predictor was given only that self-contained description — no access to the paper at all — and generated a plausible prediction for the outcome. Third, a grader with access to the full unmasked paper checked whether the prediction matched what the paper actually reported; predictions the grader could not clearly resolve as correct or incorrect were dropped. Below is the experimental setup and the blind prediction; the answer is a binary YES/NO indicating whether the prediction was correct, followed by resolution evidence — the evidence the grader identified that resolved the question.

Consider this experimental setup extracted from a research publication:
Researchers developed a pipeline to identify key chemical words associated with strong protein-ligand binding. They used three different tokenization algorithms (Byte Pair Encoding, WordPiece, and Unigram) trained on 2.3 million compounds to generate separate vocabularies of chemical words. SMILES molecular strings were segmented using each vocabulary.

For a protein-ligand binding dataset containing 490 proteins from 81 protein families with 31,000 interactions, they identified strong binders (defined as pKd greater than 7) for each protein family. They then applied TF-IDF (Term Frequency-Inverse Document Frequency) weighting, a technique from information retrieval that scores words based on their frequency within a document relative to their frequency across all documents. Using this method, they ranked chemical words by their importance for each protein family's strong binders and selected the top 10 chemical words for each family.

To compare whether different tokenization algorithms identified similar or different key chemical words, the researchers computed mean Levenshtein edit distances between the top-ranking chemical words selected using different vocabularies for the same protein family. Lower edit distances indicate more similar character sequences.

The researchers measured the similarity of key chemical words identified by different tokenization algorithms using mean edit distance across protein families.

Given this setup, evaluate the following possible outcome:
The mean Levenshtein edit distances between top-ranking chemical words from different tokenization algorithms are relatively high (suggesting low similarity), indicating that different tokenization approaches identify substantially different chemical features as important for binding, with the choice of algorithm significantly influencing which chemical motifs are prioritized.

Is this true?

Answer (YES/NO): NO